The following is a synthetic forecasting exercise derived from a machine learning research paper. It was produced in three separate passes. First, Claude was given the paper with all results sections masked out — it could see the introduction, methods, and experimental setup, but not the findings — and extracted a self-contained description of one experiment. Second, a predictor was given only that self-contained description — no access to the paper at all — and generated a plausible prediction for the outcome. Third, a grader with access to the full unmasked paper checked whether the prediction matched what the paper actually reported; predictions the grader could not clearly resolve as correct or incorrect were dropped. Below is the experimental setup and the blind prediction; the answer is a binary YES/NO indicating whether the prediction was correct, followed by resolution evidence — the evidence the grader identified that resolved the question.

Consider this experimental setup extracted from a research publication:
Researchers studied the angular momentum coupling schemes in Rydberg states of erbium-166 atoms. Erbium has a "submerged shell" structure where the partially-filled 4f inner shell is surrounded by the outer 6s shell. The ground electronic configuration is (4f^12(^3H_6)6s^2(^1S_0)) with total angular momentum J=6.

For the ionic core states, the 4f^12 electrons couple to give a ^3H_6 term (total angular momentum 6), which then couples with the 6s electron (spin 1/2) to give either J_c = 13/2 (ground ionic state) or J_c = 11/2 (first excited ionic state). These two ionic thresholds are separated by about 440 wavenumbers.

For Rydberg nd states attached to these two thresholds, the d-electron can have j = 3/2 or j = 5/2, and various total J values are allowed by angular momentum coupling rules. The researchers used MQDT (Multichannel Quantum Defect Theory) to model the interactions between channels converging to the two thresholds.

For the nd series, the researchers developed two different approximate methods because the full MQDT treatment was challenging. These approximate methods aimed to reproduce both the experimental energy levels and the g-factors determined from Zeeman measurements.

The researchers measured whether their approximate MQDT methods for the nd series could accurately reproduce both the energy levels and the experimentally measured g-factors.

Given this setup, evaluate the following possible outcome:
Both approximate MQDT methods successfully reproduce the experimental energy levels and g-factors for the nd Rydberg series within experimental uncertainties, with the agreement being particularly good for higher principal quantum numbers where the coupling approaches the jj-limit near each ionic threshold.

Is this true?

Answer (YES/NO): NO